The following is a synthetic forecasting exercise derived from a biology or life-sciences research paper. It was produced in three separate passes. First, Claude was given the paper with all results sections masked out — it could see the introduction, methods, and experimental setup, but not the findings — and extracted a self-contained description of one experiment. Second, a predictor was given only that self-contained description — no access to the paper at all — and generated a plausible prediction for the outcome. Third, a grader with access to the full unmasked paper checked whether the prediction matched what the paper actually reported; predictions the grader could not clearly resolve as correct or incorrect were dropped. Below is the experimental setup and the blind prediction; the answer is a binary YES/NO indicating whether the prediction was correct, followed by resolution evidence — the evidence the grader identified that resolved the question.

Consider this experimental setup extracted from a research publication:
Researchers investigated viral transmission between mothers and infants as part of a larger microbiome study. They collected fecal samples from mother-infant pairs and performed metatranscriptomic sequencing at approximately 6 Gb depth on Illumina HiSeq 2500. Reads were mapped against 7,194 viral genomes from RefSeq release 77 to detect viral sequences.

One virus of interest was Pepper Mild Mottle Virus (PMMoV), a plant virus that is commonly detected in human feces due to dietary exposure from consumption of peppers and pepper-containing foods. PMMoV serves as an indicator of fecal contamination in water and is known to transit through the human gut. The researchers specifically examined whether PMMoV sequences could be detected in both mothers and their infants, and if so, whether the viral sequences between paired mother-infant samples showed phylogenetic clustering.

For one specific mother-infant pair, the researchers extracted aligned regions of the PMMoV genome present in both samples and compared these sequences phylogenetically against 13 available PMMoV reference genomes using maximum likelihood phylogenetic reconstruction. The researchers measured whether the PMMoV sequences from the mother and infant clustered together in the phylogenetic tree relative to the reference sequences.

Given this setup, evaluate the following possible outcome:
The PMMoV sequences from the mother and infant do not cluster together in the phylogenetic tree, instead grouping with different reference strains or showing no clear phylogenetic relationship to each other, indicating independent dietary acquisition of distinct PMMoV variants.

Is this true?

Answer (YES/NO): NO